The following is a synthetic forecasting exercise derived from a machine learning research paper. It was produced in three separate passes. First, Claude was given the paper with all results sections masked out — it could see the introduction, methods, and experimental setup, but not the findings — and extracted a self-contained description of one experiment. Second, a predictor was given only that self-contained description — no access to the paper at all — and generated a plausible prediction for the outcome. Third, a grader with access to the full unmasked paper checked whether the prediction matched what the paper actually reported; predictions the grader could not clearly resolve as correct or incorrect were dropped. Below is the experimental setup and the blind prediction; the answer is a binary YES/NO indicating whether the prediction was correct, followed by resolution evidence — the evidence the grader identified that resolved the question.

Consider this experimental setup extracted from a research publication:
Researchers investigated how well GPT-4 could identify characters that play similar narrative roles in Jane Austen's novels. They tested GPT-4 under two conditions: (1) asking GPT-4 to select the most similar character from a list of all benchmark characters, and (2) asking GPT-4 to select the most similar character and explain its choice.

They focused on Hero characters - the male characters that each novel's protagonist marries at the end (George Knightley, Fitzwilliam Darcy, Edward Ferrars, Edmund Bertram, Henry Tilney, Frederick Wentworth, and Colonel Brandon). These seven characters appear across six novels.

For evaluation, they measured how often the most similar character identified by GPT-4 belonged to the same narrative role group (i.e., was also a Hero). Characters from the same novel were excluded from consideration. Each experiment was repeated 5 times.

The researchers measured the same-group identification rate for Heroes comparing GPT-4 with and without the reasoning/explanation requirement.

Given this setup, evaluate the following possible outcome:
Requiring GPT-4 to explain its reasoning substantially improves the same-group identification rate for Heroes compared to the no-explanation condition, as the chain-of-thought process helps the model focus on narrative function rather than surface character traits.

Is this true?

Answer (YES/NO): YES